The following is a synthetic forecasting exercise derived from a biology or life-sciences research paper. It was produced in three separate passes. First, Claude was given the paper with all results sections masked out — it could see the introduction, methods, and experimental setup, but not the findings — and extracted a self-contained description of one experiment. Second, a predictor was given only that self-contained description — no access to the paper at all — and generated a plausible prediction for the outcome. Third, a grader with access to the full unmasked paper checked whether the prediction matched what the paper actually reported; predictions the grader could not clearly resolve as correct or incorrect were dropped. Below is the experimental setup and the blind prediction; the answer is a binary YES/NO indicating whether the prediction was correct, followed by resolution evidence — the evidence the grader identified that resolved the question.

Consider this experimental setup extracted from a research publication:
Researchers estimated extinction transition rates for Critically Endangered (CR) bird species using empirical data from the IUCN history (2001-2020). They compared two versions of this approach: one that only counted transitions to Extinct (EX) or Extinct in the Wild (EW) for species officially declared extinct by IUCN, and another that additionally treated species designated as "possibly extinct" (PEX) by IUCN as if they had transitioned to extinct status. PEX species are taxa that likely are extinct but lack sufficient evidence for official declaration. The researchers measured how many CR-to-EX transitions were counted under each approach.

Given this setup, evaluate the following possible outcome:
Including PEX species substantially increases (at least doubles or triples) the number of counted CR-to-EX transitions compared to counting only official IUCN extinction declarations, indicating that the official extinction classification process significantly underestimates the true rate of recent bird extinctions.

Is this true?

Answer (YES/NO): YES